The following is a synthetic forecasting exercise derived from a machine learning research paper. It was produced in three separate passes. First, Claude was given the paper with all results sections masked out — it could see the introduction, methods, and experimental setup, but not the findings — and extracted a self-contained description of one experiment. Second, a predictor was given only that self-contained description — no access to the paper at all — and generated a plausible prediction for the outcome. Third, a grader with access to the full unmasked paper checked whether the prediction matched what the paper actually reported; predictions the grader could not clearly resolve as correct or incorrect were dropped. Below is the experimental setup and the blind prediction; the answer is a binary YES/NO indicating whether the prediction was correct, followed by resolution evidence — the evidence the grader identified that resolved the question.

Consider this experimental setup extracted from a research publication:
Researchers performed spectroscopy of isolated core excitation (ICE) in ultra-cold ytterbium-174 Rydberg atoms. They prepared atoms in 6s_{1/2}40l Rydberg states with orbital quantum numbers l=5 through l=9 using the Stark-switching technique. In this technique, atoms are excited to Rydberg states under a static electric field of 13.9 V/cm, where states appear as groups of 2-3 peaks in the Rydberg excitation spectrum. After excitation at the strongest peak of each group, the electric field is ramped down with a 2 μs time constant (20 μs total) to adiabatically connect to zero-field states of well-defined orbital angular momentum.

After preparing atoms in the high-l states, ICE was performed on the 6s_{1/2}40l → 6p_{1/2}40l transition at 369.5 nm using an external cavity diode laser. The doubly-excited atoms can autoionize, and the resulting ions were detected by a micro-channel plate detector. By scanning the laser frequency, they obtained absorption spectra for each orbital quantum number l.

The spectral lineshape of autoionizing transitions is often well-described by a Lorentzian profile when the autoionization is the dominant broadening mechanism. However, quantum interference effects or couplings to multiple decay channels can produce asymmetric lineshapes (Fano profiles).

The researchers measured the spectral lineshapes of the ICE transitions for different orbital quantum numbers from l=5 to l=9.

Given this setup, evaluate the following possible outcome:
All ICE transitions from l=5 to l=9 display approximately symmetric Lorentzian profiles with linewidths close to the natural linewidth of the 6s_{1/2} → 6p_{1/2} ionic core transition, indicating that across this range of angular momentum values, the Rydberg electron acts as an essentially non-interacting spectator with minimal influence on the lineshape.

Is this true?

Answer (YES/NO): NO